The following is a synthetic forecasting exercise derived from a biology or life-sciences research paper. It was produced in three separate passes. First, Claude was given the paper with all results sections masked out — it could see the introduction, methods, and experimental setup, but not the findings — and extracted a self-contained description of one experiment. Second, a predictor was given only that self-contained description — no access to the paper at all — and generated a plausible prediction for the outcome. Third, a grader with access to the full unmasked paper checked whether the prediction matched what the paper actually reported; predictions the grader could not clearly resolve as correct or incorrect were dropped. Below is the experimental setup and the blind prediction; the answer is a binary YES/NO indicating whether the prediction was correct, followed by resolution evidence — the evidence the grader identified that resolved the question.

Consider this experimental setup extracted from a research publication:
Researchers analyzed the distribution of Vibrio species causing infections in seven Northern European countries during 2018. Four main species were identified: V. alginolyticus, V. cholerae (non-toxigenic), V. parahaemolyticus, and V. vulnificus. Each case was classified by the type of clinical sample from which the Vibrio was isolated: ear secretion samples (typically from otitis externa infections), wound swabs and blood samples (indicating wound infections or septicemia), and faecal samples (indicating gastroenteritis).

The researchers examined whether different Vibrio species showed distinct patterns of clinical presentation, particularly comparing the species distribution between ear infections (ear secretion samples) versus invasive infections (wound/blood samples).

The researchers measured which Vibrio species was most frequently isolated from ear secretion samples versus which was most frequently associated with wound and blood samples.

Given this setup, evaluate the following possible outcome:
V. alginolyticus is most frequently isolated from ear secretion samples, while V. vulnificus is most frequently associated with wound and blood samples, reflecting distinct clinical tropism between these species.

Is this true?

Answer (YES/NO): YES